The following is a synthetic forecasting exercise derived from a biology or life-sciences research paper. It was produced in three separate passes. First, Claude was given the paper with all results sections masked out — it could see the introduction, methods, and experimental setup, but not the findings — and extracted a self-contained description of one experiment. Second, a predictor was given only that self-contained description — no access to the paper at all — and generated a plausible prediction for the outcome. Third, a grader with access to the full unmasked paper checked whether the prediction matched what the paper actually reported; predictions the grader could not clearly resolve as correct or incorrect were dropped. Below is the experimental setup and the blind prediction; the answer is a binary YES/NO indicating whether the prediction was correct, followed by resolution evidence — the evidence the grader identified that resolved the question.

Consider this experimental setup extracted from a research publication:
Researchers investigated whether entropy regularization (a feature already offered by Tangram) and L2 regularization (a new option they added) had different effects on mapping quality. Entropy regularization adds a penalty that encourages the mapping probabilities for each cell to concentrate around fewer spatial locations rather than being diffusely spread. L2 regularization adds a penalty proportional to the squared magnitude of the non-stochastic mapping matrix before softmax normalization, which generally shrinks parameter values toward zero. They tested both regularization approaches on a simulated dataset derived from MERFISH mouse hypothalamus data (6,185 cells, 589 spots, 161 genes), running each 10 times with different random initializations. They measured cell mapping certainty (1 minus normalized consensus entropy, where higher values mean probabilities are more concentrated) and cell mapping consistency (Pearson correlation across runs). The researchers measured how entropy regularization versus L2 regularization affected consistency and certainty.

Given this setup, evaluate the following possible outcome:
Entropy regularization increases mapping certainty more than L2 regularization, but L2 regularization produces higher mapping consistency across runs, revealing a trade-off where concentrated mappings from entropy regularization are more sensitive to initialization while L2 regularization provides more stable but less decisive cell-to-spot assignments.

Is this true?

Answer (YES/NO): YES